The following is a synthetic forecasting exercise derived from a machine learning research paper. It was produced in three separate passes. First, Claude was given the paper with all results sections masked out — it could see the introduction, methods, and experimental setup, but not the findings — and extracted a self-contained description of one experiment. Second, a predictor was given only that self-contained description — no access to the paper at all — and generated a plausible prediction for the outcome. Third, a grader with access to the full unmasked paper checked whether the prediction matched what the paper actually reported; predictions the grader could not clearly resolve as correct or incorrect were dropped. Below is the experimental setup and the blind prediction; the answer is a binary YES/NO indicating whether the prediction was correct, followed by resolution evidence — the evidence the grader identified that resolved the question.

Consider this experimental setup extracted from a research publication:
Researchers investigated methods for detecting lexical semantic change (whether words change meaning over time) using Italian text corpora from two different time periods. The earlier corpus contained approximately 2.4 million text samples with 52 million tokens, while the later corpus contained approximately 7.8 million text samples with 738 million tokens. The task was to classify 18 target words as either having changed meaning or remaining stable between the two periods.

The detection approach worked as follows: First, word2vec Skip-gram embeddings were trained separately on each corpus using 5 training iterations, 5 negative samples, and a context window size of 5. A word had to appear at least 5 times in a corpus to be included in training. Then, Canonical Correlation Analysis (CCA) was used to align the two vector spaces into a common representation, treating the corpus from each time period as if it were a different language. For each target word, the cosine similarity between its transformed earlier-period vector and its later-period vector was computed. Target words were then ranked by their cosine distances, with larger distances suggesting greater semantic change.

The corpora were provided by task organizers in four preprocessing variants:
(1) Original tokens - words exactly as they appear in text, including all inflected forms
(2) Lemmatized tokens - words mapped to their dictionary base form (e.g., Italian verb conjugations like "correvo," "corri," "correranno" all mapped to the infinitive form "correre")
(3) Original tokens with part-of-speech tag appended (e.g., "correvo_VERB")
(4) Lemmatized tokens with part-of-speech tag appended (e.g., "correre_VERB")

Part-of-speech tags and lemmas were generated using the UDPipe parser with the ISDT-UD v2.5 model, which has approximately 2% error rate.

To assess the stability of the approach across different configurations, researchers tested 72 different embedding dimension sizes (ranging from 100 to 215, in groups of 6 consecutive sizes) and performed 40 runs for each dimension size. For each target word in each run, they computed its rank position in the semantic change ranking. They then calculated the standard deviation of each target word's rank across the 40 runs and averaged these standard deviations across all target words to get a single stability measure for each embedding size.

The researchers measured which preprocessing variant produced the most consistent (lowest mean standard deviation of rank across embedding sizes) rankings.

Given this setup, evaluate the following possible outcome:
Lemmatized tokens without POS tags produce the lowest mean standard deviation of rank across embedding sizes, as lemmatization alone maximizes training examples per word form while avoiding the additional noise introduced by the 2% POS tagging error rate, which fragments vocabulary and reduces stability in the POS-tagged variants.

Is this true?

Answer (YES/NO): YES